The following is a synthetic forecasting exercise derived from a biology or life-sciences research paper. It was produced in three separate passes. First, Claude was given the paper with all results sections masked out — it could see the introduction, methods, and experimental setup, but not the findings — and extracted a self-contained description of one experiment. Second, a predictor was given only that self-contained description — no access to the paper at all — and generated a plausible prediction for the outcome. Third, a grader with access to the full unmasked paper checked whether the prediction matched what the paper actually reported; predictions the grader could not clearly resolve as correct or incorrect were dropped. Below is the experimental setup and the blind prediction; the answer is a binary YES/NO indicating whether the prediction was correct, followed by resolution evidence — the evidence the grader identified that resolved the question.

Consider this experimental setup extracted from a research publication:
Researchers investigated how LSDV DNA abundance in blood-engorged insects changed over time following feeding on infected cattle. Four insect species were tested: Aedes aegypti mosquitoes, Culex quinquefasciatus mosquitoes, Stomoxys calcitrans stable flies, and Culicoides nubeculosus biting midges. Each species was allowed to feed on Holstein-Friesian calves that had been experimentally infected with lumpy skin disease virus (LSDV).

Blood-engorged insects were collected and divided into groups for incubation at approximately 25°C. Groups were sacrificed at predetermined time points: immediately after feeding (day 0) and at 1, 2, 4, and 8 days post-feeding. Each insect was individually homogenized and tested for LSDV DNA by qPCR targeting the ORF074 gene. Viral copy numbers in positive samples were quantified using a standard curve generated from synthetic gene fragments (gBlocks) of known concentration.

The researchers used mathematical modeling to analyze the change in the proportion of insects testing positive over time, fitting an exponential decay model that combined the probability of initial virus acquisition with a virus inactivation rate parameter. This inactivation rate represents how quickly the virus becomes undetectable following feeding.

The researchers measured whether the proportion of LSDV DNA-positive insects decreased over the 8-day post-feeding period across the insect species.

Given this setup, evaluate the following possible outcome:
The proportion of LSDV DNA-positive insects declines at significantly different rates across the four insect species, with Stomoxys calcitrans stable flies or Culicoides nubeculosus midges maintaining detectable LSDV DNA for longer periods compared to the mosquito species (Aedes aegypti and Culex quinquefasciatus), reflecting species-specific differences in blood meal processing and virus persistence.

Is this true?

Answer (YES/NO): NO